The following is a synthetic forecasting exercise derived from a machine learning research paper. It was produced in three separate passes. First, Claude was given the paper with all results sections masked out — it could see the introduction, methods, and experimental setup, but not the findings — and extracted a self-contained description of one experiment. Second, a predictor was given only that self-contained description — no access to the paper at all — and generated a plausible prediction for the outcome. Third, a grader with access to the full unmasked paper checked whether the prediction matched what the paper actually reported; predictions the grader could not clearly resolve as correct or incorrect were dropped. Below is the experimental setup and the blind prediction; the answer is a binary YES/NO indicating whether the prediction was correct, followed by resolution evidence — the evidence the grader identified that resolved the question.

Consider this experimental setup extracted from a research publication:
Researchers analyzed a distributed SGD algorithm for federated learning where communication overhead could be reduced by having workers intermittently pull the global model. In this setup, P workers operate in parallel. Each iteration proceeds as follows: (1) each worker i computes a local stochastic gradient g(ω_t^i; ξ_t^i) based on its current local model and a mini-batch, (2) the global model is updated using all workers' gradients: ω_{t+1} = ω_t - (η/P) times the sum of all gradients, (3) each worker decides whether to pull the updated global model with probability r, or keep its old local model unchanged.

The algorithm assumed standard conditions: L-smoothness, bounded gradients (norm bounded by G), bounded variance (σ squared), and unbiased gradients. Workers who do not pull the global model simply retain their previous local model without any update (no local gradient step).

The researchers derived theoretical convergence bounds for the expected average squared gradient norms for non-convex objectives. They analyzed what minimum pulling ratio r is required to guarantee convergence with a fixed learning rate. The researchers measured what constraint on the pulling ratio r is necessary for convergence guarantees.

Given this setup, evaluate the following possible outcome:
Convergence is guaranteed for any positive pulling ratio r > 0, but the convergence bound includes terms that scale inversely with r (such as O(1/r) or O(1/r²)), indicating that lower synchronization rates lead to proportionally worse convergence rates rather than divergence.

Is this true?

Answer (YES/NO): NO